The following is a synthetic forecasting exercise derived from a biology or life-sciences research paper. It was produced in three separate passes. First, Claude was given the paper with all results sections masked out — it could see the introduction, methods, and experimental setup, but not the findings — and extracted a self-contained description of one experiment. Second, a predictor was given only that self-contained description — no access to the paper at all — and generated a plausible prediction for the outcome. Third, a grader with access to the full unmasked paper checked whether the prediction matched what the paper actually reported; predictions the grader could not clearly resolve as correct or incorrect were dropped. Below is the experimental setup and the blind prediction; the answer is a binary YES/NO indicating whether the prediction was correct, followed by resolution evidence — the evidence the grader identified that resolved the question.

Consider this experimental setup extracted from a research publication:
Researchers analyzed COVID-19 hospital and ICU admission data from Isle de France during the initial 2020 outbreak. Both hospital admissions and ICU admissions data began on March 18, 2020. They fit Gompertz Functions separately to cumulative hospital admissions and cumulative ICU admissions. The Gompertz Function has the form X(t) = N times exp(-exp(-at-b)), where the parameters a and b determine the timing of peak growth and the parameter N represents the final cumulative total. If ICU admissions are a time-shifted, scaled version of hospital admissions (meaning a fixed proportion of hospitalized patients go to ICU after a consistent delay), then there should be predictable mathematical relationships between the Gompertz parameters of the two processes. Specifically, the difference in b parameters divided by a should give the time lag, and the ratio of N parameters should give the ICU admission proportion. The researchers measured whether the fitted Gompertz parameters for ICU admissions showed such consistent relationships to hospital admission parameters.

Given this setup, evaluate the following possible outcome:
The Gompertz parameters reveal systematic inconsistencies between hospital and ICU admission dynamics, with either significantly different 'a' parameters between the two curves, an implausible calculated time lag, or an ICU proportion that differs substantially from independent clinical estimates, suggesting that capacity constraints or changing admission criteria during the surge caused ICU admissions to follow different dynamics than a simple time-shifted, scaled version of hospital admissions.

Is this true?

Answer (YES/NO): NO